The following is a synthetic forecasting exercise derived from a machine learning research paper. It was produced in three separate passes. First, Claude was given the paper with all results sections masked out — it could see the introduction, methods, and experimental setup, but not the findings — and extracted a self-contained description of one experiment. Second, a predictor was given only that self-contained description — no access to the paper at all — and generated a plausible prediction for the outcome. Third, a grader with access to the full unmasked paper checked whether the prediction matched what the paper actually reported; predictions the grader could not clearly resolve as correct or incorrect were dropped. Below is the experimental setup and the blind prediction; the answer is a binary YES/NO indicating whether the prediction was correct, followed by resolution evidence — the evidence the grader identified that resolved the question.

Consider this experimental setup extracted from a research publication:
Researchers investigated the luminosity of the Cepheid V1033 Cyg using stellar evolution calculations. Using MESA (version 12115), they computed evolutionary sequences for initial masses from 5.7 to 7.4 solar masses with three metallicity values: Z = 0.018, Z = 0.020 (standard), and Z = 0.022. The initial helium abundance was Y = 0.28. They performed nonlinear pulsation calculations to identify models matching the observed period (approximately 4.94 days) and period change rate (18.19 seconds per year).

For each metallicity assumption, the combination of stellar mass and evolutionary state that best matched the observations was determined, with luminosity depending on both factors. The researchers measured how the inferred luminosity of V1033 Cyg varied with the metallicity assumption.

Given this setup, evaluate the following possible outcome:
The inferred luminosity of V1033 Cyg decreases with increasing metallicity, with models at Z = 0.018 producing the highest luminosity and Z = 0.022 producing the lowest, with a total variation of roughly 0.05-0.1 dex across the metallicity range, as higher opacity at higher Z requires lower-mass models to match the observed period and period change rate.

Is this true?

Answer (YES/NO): NO